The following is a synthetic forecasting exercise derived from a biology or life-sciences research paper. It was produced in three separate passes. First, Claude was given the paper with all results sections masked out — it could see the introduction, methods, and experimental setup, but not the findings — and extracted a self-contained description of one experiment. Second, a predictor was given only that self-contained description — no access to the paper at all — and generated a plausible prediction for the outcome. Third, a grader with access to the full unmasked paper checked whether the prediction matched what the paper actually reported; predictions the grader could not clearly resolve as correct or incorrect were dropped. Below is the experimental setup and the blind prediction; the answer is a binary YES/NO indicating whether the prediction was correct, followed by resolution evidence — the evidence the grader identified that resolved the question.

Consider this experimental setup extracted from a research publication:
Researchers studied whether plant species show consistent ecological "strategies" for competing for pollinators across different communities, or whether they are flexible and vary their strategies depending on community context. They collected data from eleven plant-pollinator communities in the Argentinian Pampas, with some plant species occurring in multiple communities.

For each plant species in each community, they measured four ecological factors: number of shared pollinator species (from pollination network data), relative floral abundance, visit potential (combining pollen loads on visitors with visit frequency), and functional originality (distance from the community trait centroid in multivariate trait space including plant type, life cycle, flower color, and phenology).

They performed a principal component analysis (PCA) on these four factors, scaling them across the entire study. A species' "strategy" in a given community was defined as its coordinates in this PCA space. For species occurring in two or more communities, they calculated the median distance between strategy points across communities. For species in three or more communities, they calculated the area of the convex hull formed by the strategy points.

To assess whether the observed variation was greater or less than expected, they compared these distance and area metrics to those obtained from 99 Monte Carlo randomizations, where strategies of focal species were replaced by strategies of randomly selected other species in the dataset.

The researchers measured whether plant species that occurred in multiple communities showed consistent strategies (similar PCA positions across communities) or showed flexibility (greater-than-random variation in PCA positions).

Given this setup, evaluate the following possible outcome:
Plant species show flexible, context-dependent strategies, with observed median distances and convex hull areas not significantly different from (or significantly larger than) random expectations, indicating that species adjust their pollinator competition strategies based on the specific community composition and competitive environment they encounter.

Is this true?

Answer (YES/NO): YES